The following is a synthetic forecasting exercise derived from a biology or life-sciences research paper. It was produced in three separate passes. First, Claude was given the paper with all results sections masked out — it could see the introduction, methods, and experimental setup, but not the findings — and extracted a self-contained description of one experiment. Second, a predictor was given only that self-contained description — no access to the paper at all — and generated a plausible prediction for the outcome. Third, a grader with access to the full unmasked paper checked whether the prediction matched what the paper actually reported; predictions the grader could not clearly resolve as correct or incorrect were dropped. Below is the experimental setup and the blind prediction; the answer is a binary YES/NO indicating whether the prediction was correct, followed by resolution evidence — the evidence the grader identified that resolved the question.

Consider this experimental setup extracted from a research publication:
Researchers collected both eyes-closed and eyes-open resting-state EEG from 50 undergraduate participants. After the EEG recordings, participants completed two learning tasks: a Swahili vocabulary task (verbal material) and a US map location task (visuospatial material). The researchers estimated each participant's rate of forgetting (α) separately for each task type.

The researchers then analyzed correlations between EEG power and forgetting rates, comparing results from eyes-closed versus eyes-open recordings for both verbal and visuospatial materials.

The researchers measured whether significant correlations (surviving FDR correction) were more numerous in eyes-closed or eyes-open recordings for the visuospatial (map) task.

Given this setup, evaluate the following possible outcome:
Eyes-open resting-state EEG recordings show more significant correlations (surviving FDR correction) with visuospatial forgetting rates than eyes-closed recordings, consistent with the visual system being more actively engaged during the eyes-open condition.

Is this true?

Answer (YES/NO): YES